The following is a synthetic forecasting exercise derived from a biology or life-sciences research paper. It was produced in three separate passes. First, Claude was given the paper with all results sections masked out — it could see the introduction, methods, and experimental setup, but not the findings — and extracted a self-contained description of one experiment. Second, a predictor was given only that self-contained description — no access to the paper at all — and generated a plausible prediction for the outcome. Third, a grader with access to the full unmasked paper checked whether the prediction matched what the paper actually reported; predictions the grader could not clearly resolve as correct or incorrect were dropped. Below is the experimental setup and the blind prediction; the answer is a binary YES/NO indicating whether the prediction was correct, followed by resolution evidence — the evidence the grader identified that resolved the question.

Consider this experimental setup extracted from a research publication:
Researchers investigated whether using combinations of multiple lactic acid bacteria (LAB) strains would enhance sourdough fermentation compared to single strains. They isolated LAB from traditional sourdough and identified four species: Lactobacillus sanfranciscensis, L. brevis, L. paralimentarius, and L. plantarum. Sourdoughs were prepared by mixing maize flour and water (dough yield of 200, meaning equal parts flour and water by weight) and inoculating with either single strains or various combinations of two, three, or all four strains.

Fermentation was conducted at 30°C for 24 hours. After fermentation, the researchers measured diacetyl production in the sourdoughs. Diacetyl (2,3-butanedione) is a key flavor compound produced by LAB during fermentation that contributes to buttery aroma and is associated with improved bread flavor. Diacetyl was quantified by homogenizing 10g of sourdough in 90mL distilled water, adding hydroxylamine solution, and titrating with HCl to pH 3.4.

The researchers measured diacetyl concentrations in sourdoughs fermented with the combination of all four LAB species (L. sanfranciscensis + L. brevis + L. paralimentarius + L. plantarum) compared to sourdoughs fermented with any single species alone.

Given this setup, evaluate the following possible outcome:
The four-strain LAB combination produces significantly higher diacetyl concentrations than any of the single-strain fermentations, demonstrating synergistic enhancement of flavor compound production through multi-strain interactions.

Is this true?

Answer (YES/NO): NO